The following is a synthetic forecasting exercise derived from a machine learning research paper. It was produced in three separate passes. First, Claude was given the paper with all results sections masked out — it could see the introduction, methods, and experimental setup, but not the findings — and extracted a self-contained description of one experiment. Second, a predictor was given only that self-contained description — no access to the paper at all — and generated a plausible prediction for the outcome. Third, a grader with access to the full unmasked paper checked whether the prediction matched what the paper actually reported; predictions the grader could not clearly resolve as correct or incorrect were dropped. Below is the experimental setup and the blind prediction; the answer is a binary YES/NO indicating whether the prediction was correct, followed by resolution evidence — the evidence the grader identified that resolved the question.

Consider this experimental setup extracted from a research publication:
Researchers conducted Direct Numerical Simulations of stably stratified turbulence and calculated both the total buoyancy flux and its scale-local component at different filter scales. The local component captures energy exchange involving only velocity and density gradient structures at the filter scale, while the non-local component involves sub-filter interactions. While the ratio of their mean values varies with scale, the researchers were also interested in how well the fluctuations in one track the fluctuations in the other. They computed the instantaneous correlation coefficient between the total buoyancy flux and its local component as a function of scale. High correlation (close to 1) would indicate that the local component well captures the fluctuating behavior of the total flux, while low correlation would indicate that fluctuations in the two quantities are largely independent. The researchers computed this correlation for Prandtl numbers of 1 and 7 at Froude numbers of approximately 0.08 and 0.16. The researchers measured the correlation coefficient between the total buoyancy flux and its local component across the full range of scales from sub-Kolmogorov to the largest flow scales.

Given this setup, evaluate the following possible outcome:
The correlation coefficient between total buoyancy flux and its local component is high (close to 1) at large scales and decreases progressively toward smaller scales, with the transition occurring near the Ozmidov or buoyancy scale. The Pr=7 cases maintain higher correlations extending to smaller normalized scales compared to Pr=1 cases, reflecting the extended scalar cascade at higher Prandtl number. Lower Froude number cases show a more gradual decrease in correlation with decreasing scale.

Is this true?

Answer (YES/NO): NO